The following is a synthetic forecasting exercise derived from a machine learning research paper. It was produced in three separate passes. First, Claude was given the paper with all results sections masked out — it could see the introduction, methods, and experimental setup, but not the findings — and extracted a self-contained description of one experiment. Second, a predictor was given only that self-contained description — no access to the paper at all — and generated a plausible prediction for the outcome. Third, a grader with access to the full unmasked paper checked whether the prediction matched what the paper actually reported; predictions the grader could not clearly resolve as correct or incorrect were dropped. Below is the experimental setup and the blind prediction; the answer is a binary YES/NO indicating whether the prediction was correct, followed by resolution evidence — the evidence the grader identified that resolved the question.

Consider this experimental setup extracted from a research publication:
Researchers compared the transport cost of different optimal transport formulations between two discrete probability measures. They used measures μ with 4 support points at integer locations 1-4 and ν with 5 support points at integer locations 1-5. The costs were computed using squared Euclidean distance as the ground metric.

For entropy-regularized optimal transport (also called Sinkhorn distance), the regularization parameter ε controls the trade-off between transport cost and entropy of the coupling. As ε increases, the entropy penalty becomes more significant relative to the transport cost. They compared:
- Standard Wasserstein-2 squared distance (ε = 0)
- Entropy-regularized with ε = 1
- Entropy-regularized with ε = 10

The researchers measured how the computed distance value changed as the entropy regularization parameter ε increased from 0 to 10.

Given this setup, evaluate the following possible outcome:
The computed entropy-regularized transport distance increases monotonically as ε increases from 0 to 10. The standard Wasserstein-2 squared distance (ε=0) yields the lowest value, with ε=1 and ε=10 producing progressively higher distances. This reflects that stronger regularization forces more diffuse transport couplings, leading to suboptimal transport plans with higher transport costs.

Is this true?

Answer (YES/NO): YES